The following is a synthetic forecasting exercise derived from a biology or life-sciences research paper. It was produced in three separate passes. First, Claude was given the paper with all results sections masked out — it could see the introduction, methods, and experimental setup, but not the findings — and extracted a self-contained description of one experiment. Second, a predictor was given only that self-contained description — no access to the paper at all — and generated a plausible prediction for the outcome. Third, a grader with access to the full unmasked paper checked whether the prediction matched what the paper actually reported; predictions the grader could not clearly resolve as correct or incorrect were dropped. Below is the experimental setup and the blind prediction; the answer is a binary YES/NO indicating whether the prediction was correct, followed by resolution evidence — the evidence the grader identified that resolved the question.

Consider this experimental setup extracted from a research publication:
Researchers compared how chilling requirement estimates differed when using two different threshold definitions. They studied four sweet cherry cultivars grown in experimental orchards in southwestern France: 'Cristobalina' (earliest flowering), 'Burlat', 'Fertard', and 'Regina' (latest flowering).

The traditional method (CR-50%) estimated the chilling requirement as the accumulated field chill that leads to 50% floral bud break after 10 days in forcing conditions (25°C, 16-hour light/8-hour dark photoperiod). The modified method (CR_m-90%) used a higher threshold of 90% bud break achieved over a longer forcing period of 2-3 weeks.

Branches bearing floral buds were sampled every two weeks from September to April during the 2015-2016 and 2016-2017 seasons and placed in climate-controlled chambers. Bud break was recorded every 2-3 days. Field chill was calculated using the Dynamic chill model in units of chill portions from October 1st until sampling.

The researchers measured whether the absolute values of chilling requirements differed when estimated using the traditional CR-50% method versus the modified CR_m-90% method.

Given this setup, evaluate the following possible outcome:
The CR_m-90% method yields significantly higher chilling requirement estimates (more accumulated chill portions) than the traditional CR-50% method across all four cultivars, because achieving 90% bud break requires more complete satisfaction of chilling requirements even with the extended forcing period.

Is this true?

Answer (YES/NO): YES